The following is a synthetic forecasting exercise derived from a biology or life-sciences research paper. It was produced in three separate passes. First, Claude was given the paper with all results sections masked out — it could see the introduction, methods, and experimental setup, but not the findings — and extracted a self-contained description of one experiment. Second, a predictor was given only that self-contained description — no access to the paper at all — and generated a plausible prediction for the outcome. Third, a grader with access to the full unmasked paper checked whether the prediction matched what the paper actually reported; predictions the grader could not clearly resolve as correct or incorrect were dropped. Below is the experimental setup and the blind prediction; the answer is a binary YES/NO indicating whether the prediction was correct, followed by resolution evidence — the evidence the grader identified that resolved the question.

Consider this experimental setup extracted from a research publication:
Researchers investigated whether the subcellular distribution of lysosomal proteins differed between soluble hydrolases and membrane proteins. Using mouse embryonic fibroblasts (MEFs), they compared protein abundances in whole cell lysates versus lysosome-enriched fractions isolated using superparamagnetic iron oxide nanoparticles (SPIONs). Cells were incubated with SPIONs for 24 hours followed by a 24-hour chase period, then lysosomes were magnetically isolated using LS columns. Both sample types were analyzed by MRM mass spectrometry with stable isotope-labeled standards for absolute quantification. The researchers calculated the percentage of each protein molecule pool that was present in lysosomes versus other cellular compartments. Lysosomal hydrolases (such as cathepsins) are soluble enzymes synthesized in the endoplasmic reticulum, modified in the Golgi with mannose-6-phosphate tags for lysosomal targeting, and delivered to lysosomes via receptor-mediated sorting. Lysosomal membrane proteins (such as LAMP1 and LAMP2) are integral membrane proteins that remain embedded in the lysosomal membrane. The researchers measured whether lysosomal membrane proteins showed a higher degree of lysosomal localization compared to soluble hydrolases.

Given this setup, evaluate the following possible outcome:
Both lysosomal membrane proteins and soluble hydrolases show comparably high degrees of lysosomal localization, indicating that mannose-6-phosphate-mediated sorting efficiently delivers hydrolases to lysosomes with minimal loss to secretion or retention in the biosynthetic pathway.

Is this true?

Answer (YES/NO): NO